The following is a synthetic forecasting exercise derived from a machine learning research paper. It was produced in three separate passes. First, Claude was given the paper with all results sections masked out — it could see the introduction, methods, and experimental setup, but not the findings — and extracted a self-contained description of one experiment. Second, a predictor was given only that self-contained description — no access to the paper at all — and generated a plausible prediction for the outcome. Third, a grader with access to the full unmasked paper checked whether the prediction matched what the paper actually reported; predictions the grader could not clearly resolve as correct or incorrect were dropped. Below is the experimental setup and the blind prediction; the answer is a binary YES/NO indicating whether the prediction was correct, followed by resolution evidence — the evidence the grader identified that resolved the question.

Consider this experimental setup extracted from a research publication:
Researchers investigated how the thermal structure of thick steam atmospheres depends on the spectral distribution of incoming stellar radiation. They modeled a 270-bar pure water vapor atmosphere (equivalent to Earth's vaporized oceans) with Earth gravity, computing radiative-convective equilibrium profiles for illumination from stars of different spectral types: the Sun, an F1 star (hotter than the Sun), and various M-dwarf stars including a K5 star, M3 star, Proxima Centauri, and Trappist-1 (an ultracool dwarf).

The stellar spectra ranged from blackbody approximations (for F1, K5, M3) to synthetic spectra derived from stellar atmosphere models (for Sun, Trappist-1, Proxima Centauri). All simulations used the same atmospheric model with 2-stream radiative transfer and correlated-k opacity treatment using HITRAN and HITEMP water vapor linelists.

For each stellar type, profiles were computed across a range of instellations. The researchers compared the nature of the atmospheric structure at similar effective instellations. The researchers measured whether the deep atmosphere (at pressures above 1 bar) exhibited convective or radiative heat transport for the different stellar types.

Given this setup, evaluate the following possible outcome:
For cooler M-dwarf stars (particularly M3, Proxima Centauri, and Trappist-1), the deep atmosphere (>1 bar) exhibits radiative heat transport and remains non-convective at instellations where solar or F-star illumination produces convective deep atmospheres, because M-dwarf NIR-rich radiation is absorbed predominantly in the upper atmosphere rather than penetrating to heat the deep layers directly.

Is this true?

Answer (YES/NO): YES